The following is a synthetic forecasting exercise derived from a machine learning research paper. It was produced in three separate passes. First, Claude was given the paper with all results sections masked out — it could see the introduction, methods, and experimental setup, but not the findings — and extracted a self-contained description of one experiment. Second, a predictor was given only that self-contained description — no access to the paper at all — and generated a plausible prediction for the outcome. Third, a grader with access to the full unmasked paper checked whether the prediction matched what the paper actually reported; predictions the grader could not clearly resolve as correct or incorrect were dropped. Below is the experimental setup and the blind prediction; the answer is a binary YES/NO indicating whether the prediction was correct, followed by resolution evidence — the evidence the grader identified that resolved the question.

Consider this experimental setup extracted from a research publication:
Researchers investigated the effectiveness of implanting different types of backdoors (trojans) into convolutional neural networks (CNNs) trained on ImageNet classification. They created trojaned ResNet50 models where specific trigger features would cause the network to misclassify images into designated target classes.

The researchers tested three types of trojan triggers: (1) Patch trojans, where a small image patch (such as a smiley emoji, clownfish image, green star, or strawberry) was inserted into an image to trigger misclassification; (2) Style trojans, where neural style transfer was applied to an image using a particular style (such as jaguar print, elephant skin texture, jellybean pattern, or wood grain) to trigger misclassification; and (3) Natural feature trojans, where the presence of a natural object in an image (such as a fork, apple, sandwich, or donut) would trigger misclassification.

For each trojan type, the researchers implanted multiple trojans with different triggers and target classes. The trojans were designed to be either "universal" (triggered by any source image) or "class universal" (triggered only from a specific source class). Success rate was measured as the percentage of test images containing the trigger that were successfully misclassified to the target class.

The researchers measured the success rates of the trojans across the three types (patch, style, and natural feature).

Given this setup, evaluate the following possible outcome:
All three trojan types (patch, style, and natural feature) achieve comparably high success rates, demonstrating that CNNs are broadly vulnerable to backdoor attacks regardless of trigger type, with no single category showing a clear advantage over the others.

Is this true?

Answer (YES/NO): NO